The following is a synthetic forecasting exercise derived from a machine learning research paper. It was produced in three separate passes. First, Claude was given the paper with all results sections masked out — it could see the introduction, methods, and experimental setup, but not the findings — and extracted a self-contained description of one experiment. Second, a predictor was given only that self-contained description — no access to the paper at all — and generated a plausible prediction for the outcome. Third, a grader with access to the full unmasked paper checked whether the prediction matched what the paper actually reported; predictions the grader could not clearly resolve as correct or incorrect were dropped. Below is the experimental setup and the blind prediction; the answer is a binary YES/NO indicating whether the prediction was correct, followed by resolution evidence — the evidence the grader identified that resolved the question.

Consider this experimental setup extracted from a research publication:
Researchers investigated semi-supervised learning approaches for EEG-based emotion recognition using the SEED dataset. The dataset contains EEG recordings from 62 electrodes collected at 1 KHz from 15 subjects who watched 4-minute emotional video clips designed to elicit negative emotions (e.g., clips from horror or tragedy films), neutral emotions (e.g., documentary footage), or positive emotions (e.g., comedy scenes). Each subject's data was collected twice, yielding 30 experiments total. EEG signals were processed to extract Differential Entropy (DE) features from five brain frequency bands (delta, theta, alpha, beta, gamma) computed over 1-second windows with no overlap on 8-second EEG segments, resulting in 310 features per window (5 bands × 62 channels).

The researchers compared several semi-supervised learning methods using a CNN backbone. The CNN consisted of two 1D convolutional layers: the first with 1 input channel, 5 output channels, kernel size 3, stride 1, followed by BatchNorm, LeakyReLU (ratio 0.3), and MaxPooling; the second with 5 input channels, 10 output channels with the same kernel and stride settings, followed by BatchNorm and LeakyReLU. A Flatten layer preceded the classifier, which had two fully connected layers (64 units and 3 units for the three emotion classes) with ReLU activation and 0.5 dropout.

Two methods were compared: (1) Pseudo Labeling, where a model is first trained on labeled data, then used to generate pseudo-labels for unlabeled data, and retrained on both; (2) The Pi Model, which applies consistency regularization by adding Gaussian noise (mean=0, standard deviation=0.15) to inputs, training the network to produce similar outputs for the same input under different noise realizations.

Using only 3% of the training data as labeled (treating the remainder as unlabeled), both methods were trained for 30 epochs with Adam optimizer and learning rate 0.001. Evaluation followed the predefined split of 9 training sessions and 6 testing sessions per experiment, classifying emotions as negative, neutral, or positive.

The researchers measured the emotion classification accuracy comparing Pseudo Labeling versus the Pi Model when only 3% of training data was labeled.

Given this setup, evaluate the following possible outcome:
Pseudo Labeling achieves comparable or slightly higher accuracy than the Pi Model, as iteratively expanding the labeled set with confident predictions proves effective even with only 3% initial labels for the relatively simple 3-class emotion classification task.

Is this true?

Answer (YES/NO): NO